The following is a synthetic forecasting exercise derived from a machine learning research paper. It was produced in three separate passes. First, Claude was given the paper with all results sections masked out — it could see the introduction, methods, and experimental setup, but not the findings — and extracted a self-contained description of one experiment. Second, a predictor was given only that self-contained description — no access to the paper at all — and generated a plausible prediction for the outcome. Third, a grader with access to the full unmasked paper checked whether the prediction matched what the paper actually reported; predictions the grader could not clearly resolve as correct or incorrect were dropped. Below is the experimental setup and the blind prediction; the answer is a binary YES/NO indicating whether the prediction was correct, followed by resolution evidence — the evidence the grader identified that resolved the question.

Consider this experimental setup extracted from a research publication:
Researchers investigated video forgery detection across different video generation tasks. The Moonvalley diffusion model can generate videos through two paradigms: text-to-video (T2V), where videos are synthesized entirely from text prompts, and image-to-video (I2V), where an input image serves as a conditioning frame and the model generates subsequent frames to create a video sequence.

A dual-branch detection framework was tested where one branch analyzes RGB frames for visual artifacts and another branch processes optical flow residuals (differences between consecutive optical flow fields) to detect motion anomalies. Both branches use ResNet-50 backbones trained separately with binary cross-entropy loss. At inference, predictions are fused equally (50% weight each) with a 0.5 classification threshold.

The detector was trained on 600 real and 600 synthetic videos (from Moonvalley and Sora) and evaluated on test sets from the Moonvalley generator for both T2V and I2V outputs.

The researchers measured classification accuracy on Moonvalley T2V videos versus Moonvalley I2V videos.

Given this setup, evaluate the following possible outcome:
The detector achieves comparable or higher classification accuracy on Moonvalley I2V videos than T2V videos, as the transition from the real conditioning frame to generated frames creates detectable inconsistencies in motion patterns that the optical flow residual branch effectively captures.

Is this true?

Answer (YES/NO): NO